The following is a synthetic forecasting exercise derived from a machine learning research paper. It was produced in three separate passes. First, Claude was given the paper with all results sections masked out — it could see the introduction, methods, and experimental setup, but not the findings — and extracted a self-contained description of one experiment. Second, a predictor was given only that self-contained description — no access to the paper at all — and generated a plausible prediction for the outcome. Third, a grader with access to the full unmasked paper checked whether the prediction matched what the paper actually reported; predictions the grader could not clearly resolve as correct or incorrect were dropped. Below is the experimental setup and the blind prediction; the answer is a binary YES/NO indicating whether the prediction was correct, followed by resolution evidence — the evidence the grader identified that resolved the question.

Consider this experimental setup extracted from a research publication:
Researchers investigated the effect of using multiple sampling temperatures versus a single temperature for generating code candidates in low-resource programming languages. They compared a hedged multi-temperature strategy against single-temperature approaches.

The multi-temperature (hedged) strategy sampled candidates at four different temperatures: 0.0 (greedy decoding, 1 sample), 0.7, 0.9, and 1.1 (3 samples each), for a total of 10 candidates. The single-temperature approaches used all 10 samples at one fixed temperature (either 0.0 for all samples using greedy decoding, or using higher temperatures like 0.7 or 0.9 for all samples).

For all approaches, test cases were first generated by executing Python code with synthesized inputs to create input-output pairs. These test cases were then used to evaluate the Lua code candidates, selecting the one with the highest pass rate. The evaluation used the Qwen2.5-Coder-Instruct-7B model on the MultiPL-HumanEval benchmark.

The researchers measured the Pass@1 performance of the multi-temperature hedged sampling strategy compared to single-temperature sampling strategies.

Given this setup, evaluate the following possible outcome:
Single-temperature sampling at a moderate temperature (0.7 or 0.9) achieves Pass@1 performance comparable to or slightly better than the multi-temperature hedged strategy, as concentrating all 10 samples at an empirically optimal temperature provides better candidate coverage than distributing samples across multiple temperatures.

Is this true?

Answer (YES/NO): NO